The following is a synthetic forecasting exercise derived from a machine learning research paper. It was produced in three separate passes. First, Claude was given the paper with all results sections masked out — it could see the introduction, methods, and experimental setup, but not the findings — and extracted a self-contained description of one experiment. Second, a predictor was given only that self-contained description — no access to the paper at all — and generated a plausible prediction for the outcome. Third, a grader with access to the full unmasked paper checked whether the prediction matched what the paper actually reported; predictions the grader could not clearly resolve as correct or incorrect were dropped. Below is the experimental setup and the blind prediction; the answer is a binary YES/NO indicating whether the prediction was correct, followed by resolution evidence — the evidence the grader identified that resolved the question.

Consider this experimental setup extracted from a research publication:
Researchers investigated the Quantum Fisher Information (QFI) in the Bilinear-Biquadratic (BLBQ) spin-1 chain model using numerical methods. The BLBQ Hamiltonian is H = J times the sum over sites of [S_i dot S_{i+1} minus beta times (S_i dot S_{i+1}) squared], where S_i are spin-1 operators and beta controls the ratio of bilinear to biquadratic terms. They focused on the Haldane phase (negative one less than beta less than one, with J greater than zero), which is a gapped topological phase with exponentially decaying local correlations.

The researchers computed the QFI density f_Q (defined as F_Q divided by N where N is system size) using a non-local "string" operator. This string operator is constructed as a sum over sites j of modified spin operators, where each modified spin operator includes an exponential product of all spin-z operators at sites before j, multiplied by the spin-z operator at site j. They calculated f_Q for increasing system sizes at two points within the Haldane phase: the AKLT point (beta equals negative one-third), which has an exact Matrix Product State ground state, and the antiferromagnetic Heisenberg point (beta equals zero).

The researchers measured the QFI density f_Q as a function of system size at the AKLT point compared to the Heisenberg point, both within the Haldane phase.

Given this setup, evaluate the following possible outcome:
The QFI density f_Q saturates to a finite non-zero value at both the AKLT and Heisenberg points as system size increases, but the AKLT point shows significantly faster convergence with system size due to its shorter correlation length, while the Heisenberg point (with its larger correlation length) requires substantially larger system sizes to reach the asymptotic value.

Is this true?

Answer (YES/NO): NO